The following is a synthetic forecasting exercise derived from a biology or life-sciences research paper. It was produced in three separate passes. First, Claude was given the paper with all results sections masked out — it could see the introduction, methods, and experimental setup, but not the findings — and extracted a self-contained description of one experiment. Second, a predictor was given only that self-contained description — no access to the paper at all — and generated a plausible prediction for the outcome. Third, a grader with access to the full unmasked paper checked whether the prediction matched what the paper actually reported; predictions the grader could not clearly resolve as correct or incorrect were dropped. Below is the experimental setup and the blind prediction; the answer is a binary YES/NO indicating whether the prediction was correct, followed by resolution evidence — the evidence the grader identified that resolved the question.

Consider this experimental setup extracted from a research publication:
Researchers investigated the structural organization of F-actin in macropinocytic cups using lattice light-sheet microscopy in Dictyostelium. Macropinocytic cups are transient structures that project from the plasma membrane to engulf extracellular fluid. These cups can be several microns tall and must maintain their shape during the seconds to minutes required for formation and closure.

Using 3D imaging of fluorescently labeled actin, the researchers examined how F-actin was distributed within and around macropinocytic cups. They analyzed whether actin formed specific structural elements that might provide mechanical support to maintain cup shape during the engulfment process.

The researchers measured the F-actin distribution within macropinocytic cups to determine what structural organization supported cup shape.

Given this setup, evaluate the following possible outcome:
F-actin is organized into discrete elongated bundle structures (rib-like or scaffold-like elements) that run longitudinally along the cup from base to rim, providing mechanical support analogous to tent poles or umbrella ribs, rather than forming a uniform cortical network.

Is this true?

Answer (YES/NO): NO